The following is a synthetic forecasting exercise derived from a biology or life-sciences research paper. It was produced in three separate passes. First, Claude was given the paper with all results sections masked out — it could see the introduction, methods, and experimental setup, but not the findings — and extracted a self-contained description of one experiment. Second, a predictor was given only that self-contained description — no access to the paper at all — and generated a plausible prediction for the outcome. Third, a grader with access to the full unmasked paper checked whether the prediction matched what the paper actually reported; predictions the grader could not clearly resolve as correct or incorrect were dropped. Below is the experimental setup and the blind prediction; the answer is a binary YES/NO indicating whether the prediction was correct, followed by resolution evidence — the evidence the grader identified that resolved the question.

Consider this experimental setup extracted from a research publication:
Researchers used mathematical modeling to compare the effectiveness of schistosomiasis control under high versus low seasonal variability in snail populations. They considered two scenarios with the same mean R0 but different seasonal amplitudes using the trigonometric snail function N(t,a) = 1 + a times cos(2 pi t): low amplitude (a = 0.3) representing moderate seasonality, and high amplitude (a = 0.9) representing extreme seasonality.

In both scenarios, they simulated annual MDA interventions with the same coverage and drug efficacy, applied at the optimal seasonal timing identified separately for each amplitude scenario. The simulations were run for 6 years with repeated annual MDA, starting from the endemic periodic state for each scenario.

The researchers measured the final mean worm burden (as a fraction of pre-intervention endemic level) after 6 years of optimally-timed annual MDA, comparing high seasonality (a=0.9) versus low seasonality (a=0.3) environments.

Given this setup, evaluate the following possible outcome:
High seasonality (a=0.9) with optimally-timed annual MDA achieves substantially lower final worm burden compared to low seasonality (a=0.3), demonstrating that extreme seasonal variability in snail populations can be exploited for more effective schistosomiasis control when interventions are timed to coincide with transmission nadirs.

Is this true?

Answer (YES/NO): YES